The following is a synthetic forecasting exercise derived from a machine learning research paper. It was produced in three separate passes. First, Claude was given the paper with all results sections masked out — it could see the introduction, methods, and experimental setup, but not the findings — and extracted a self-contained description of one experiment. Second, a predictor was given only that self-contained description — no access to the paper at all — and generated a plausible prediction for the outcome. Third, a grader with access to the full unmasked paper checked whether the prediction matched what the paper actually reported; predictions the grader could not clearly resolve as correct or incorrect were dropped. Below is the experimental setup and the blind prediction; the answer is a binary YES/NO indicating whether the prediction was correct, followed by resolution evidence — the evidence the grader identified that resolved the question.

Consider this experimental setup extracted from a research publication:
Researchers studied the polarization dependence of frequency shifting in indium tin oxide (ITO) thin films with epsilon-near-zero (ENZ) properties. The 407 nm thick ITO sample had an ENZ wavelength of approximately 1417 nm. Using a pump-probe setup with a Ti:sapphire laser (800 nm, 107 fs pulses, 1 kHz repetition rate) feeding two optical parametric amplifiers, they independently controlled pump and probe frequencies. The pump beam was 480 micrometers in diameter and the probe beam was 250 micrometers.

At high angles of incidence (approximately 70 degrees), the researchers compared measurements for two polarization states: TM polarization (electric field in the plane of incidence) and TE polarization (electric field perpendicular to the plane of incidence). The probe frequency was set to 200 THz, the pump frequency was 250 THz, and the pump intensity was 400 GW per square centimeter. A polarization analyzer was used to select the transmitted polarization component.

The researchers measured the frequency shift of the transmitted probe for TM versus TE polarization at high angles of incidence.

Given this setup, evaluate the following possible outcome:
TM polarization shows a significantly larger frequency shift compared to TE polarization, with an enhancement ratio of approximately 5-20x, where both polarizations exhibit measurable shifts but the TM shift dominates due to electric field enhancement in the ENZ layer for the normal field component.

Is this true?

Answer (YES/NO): NO